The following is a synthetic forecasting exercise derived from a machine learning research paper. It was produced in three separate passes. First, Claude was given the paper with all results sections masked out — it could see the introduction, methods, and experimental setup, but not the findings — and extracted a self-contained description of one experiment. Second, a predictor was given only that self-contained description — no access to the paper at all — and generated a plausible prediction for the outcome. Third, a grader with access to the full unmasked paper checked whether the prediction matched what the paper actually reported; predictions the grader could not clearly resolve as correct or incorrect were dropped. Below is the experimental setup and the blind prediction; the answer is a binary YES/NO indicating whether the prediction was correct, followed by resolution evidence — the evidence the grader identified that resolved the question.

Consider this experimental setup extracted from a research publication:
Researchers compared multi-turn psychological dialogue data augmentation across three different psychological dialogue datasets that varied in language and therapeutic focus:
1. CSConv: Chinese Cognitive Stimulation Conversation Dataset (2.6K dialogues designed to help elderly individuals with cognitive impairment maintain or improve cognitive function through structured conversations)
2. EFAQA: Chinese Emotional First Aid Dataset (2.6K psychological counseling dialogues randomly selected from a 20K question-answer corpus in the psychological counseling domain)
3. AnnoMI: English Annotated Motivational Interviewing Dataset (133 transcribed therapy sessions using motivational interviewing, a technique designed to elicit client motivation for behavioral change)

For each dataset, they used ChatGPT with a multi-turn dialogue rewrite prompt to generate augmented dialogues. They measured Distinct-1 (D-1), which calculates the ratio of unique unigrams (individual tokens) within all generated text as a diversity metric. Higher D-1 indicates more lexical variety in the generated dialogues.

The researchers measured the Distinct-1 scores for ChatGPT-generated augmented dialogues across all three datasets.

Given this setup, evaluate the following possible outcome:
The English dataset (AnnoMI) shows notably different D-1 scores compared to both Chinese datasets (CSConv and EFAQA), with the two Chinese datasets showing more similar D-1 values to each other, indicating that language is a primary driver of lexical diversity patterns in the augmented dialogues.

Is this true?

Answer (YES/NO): NO